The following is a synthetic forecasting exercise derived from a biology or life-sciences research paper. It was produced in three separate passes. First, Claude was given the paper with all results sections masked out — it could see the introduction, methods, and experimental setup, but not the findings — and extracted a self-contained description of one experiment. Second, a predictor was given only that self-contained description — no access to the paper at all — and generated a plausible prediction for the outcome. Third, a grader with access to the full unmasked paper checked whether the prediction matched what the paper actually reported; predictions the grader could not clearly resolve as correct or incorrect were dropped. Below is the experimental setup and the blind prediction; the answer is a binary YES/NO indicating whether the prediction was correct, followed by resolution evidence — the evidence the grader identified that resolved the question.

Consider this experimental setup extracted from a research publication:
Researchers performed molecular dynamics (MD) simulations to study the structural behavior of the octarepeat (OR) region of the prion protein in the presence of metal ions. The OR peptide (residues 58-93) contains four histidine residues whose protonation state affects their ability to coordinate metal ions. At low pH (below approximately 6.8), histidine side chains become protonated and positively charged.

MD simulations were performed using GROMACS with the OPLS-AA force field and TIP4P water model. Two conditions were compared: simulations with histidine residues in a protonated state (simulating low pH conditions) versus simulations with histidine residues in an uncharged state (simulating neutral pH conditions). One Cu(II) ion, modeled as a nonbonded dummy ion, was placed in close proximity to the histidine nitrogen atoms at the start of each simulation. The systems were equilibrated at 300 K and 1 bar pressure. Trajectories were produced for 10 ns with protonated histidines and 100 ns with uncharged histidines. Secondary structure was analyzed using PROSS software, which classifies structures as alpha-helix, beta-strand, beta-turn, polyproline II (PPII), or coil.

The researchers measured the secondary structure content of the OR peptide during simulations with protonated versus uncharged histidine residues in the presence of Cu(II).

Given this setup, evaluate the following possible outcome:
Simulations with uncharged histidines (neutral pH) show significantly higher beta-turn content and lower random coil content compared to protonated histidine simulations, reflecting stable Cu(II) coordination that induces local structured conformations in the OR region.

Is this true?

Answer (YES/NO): NO